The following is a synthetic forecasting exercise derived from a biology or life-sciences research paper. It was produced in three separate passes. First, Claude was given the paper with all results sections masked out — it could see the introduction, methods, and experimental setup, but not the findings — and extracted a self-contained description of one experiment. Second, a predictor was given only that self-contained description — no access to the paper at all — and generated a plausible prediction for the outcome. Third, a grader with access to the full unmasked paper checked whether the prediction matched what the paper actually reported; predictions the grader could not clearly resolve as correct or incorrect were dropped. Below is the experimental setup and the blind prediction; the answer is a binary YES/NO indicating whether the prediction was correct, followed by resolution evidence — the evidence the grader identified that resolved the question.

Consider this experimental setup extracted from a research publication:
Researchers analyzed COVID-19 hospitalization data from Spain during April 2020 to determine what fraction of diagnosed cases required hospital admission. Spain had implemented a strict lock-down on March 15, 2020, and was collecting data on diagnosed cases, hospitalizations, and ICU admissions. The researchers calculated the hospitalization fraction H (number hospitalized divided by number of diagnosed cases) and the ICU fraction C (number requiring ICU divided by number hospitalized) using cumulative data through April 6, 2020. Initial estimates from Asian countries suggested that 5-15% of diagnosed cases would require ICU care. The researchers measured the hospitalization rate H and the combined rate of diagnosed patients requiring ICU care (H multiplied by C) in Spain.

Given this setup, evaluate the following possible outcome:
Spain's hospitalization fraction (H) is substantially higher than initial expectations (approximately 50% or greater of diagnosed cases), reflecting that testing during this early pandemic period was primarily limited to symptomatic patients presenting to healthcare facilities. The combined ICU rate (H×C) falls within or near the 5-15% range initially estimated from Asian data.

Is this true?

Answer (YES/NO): YES